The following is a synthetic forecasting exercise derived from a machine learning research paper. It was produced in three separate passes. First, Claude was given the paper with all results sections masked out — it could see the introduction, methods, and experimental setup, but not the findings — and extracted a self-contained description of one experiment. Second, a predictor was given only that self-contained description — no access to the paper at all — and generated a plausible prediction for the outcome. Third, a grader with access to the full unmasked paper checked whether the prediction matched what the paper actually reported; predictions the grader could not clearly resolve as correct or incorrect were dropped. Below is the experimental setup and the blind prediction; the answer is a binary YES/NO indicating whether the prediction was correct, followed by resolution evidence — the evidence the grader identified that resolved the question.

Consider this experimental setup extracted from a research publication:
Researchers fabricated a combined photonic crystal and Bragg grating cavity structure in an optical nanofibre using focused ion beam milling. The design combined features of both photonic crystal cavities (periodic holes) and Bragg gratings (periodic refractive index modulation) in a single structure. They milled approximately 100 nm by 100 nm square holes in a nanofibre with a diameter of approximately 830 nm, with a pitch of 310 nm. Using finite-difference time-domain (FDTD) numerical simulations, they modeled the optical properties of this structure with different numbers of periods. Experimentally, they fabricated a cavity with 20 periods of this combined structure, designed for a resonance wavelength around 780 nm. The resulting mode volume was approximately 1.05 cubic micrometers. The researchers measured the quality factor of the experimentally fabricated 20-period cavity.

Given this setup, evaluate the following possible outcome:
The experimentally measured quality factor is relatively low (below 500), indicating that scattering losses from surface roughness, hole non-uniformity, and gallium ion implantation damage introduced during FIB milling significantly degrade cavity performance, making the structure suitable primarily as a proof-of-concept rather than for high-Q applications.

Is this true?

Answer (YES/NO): NO